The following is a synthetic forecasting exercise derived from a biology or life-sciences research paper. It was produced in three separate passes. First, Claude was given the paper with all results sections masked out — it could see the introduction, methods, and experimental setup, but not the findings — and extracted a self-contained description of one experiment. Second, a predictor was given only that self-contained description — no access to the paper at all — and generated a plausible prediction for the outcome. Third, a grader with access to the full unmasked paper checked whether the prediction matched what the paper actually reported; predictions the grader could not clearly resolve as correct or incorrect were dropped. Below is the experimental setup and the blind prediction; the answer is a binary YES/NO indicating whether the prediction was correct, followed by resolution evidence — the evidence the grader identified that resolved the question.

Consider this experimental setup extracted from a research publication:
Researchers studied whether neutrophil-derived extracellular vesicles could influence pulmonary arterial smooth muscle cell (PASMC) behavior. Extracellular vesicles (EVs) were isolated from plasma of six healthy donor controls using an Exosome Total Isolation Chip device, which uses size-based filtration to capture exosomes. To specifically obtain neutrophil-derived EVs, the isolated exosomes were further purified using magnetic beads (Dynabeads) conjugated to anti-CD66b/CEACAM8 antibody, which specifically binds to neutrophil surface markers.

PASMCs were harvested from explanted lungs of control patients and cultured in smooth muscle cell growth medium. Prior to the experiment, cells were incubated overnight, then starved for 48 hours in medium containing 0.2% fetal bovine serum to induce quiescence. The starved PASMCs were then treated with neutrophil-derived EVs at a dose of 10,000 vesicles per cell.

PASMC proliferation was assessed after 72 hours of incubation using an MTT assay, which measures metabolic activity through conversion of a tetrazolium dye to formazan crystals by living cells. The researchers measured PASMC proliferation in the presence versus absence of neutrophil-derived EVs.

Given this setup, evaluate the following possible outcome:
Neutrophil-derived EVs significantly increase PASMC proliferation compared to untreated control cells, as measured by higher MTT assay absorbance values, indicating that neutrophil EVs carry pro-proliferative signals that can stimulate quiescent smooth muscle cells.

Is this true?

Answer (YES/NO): YES